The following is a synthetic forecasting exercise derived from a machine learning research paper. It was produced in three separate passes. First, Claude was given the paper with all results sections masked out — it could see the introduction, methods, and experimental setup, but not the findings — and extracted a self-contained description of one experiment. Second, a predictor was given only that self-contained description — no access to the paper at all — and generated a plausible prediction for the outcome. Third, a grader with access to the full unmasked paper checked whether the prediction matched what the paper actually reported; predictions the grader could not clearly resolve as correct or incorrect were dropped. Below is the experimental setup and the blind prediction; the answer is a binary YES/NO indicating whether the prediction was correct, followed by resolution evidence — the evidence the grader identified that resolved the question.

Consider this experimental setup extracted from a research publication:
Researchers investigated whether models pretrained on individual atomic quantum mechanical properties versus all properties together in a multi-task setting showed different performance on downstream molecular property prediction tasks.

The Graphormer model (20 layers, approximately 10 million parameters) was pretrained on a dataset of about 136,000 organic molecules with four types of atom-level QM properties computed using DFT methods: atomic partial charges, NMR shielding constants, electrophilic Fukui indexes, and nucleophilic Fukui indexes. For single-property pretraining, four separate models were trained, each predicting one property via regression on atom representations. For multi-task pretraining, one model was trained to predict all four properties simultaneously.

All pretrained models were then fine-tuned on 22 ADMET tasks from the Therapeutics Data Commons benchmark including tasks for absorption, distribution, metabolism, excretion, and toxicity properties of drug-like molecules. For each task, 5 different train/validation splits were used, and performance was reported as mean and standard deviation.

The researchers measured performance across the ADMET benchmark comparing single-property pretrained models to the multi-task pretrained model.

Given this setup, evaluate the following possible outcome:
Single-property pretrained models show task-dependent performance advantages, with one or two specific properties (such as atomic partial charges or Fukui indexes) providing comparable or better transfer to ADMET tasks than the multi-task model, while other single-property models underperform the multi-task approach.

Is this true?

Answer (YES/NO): NO